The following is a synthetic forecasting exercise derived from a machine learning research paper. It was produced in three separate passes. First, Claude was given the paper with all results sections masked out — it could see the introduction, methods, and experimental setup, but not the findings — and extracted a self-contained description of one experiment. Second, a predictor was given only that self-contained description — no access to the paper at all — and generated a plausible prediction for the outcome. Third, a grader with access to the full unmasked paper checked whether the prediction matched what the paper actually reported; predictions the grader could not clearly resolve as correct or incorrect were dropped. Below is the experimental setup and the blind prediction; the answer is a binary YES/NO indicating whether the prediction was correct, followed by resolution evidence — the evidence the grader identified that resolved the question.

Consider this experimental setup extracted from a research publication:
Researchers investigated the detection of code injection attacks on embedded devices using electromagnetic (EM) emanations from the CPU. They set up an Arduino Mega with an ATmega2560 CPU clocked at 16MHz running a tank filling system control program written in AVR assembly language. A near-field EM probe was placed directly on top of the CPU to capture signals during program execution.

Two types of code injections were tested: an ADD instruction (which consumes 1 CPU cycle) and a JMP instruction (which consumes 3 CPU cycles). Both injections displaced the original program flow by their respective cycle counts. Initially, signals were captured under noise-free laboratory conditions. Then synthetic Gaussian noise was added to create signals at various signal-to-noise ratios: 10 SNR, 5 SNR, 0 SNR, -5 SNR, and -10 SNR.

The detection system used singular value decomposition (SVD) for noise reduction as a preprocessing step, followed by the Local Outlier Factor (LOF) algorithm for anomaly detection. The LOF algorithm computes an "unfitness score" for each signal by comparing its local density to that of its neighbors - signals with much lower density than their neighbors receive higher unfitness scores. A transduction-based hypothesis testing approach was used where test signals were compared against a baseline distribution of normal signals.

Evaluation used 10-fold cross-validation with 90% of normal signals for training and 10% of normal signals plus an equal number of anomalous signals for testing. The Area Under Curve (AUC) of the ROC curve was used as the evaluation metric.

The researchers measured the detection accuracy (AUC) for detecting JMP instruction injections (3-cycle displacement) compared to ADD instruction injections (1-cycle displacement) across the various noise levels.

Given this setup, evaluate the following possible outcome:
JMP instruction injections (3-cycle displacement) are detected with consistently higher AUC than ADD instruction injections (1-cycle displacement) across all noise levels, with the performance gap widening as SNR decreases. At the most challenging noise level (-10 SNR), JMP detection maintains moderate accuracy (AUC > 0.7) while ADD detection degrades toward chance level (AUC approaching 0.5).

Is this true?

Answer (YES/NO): NO